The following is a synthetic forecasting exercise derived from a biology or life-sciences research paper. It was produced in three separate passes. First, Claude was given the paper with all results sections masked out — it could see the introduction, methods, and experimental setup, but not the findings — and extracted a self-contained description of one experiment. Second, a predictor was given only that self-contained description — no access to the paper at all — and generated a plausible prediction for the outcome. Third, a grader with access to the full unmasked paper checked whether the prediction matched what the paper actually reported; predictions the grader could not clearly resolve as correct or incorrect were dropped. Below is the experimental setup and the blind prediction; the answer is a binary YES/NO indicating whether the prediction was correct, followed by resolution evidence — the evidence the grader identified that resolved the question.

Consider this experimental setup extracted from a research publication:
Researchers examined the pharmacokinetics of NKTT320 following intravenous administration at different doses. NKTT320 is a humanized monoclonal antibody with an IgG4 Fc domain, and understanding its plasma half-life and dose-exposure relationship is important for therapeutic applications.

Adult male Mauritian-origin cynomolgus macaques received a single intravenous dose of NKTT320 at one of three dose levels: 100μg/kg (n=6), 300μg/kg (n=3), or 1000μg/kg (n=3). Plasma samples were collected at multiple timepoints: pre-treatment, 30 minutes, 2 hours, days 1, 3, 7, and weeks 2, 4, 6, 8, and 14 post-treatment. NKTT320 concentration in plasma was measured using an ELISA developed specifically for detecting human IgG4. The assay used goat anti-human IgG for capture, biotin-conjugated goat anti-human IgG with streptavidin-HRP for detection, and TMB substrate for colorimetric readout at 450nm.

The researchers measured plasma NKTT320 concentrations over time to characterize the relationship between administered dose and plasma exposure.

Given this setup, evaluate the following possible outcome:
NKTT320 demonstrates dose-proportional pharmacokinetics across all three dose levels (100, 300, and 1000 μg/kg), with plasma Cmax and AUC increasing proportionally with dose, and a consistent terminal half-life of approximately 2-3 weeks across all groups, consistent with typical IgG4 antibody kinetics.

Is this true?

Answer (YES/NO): NO